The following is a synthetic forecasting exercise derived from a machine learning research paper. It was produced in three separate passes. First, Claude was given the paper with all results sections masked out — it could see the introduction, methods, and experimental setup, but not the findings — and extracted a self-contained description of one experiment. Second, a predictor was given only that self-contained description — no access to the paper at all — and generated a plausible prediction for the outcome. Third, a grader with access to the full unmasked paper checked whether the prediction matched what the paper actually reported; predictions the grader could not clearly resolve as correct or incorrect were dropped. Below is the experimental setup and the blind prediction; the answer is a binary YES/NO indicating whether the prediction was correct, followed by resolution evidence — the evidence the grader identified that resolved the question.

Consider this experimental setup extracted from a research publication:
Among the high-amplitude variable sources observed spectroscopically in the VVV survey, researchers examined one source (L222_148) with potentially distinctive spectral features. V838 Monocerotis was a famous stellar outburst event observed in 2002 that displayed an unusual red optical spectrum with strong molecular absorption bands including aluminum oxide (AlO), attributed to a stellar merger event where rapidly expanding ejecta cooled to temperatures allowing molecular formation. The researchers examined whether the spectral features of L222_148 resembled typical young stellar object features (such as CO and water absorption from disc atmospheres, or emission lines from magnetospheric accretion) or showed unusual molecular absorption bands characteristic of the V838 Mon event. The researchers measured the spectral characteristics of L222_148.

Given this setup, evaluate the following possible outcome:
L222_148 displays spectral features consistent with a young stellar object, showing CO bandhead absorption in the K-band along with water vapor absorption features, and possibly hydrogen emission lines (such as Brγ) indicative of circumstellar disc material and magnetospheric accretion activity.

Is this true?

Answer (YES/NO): NO